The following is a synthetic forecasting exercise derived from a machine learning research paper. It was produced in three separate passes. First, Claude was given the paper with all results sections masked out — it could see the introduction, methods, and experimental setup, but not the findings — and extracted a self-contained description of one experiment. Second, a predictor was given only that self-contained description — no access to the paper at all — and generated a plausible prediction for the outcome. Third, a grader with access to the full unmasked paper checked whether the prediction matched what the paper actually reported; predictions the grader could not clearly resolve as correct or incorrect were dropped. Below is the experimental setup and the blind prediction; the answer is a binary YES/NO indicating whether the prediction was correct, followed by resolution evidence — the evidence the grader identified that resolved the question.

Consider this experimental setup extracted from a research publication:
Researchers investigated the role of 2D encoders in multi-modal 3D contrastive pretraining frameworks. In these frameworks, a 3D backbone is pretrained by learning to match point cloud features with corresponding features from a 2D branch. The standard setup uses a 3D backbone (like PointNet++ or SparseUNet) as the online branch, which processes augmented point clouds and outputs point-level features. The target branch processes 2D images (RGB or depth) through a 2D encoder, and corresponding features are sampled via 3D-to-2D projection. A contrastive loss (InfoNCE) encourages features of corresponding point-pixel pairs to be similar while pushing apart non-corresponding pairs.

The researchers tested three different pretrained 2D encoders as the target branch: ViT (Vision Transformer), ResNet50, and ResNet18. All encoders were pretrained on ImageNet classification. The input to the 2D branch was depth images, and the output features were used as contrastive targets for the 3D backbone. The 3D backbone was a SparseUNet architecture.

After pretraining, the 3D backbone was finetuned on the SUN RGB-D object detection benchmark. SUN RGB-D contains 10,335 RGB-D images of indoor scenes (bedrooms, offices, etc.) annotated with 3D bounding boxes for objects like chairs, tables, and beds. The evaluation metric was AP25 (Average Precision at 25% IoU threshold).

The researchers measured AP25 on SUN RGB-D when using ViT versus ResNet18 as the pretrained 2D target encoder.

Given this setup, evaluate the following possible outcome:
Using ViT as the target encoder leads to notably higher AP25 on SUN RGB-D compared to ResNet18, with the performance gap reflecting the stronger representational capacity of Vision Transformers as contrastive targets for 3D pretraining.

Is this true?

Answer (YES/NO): NO